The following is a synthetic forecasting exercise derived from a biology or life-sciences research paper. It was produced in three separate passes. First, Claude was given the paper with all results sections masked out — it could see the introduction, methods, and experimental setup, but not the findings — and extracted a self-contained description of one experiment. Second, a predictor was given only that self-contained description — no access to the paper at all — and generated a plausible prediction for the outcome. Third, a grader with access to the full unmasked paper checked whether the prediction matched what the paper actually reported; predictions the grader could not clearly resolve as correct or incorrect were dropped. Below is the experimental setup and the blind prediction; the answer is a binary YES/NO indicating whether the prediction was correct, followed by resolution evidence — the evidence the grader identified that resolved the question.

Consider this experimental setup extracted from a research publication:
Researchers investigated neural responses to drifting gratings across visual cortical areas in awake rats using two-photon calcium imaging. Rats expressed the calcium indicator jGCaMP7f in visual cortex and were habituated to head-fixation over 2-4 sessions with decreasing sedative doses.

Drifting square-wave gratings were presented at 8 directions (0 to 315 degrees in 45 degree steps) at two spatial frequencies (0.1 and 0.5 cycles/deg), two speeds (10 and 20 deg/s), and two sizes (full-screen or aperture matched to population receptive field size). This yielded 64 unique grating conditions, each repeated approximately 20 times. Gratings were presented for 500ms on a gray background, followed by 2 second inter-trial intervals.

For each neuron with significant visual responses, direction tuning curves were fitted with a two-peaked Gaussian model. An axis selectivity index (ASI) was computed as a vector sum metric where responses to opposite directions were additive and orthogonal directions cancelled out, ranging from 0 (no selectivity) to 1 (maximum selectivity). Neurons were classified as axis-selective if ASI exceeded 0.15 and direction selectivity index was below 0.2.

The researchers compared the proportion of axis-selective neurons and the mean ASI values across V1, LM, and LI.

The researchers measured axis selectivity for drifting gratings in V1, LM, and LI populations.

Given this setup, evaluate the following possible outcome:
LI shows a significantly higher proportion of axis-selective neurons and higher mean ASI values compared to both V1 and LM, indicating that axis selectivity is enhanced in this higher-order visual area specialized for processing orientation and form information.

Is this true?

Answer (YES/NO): NO